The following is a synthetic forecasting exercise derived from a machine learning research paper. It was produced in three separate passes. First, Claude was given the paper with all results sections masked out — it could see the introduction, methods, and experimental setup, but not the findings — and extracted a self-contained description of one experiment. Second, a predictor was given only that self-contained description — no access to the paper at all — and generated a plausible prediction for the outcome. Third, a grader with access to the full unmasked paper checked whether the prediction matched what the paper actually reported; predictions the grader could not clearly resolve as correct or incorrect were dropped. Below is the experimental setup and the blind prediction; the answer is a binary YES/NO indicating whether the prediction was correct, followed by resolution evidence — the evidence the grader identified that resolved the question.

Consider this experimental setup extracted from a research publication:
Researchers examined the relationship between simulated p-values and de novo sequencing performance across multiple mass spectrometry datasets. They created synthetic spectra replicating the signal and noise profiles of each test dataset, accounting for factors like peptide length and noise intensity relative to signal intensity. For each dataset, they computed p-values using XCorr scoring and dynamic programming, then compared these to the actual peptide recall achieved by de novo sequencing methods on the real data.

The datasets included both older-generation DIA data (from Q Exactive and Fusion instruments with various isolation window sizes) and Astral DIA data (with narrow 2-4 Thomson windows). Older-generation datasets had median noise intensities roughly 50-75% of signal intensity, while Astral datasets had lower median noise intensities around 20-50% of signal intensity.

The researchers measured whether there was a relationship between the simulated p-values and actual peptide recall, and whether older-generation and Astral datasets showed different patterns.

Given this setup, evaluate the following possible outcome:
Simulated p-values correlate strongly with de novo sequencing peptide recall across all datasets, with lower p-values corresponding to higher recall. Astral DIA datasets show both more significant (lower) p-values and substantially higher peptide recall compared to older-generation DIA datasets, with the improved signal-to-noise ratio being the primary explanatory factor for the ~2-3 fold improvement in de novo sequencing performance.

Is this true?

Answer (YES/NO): NO